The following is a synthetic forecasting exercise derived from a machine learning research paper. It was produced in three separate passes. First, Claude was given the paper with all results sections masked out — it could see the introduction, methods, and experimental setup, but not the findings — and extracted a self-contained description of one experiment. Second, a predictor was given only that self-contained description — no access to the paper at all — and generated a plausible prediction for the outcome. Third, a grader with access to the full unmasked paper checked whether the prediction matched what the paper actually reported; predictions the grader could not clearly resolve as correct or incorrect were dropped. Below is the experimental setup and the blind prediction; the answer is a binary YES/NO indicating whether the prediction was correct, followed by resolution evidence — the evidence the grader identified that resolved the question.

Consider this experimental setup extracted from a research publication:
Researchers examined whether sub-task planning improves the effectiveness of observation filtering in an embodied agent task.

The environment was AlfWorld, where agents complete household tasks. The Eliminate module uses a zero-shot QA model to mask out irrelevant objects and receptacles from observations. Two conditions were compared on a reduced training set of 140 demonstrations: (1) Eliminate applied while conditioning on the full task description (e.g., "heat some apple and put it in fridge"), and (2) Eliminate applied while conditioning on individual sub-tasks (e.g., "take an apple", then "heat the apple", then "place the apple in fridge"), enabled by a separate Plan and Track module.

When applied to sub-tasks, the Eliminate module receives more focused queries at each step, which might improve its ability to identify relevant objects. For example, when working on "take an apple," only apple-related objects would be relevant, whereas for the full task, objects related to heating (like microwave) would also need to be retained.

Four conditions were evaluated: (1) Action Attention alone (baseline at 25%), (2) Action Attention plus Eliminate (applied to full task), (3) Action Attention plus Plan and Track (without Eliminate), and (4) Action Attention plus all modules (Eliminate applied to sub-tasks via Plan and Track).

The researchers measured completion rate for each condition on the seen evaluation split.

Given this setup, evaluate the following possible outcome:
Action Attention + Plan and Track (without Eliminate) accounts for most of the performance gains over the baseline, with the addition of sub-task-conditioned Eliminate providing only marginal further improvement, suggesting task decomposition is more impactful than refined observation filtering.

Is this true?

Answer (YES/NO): NO